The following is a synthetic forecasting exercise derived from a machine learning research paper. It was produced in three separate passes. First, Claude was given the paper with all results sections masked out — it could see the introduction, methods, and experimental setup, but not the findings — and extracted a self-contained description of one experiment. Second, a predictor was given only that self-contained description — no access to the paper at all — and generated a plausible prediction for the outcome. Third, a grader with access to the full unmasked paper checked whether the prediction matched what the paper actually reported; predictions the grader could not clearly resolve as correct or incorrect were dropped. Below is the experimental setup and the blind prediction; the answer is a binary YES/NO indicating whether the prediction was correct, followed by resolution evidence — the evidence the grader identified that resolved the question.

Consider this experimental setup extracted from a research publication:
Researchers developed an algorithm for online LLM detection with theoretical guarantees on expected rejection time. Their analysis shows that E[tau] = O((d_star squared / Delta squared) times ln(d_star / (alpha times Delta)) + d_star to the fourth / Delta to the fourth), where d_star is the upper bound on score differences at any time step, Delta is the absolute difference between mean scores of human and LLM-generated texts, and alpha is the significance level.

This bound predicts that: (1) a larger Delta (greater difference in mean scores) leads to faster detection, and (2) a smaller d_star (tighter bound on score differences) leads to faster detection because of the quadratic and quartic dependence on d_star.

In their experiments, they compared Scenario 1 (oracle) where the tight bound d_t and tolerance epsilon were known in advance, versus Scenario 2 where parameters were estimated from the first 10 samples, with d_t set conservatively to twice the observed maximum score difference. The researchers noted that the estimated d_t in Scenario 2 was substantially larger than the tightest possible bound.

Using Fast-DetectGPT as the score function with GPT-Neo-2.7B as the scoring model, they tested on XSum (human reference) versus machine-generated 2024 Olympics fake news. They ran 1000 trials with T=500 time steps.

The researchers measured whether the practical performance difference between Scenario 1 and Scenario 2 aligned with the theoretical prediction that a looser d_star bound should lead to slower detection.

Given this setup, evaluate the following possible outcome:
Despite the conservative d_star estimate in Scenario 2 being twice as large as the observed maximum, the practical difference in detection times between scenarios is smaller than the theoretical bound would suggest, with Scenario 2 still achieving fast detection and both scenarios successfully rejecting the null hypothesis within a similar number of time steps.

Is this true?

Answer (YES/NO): YES